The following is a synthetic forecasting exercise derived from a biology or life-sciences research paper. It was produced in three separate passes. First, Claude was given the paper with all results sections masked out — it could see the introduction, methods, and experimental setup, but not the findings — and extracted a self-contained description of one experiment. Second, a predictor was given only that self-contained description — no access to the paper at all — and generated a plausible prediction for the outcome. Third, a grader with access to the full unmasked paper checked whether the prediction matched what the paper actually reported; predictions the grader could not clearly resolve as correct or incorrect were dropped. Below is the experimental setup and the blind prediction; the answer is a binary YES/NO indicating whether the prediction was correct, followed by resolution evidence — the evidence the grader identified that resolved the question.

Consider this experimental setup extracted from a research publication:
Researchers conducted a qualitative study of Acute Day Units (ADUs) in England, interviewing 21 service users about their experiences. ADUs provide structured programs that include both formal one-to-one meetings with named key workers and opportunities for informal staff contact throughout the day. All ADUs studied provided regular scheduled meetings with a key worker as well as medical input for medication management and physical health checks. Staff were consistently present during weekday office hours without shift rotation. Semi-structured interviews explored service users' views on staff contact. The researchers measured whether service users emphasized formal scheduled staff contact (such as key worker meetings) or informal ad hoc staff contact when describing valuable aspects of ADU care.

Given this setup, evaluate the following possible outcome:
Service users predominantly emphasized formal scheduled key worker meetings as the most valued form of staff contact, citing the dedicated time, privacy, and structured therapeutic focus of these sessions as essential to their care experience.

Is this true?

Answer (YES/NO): NO